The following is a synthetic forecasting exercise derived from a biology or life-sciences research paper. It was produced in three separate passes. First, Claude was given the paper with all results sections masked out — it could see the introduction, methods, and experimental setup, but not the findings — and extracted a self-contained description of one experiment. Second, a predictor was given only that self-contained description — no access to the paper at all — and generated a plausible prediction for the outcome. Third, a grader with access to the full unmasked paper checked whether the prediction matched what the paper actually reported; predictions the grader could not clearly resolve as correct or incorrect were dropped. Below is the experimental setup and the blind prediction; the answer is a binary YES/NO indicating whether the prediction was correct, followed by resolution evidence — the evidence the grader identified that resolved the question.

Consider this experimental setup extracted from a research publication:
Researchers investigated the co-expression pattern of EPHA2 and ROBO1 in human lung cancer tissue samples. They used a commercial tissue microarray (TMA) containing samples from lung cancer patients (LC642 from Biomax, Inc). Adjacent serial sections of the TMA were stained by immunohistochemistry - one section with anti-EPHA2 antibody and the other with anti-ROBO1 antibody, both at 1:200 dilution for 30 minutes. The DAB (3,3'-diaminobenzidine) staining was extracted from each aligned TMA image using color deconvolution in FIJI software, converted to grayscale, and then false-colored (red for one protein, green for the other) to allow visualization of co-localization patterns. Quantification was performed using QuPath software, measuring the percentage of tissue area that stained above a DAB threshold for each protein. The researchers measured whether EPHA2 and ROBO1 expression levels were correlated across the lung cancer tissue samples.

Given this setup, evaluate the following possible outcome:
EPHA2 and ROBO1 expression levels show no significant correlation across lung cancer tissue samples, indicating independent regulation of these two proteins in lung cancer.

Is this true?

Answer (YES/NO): NO